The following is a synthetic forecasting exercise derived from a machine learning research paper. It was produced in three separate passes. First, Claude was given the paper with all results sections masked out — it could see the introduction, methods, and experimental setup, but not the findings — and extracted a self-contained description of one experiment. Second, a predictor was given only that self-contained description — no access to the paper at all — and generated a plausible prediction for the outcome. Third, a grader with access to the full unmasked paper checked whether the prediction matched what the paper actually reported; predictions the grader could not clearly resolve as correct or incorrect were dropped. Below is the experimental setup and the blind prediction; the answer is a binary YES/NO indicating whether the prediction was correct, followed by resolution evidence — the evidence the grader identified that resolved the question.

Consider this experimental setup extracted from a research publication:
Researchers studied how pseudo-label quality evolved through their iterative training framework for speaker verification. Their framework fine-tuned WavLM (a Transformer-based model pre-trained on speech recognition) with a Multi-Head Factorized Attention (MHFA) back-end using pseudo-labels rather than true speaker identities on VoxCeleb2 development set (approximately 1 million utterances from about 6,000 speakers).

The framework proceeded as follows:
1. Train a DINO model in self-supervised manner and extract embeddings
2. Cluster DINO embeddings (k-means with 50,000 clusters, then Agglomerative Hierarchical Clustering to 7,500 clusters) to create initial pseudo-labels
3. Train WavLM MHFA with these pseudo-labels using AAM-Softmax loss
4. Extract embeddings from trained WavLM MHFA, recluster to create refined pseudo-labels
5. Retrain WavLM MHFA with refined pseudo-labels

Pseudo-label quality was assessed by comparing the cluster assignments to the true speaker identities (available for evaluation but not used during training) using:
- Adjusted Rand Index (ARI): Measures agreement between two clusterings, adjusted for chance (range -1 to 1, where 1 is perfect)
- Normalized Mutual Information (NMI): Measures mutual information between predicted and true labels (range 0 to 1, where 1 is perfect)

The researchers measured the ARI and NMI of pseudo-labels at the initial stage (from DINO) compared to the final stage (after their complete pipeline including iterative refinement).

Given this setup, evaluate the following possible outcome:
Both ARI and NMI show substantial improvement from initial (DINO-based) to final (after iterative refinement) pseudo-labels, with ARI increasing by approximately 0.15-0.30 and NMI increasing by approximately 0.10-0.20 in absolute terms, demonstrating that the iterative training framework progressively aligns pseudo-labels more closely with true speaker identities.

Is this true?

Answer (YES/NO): NO